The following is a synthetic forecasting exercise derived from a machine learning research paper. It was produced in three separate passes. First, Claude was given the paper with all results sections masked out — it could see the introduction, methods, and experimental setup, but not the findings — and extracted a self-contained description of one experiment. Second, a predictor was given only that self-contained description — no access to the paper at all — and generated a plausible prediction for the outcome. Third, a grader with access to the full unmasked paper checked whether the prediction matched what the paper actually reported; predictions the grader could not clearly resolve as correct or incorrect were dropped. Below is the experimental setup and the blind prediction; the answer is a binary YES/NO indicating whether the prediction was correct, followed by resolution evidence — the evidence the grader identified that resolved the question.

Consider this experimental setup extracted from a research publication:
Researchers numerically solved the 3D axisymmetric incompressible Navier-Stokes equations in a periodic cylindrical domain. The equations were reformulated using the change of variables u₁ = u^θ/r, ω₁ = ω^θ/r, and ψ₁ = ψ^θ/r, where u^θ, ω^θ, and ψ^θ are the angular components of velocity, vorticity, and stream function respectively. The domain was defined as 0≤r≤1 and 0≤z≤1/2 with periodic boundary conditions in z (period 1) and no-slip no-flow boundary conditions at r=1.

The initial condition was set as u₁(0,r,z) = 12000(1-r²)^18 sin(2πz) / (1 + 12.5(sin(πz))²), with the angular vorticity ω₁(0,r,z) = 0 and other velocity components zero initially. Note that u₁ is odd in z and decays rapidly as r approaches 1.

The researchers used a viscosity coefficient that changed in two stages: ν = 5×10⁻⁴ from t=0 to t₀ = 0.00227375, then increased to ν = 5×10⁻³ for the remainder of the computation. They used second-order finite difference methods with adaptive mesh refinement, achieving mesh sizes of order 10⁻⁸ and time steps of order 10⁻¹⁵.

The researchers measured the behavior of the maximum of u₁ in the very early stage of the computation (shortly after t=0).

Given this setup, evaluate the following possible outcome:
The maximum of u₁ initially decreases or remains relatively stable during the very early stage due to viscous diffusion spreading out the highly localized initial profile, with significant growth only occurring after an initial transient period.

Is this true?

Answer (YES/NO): YES